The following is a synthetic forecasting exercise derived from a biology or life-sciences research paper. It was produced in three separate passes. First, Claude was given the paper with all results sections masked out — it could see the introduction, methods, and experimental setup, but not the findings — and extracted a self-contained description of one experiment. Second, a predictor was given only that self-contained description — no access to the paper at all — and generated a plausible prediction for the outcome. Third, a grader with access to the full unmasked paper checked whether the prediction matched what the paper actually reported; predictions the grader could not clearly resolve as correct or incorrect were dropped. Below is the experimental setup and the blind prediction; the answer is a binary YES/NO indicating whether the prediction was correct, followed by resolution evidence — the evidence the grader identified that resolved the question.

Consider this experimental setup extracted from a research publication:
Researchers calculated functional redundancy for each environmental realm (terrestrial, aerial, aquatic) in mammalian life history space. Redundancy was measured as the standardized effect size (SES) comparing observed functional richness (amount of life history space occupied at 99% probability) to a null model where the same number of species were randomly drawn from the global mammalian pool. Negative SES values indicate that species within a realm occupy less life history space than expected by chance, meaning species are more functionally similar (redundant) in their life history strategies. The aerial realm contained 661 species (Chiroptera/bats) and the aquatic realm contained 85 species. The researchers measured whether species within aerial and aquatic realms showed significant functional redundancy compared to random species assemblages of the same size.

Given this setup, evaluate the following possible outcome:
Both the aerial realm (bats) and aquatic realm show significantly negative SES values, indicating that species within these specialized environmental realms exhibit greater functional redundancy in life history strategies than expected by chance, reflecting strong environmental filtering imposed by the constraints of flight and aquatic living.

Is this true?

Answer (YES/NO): YES